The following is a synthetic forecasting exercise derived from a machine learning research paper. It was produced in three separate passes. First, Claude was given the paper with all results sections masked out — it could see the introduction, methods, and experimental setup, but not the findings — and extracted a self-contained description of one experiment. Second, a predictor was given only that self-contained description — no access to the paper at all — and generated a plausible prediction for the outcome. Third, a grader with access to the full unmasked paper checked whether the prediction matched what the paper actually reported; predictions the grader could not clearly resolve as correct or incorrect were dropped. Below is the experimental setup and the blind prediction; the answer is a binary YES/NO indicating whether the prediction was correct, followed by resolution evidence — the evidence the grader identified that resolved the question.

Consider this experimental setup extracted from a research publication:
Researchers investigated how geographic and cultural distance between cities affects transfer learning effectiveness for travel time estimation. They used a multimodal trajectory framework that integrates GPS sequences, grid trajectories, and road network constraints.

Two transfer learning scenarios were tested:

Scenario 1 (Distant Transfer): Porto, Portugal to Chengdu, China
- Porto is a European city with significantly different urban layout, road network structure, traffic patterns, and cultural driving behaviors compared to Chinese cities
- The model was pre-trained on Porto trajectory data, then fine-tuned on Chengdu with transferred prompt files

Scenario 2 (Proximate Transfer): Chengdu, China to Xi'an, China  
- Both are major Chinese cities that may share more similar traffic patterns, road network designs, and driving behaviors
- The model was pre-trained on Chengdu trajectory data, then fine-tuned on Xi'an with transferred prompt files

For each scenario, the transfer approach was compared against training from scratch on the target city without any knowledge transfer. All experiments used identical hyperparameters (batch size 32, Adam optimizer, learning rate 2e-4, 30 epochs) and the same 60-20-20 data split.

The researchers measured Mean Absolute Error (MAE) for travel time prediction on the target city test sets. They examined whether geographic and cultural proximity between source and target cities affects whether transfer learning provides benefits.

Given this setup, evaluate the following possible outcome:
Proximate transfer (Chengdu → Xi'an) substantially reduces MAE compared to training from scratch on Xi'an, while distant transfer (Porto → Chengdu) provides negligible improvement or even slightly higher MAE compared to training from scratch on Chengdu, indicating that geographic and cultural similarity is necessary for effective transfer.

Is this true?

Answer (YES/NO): NO